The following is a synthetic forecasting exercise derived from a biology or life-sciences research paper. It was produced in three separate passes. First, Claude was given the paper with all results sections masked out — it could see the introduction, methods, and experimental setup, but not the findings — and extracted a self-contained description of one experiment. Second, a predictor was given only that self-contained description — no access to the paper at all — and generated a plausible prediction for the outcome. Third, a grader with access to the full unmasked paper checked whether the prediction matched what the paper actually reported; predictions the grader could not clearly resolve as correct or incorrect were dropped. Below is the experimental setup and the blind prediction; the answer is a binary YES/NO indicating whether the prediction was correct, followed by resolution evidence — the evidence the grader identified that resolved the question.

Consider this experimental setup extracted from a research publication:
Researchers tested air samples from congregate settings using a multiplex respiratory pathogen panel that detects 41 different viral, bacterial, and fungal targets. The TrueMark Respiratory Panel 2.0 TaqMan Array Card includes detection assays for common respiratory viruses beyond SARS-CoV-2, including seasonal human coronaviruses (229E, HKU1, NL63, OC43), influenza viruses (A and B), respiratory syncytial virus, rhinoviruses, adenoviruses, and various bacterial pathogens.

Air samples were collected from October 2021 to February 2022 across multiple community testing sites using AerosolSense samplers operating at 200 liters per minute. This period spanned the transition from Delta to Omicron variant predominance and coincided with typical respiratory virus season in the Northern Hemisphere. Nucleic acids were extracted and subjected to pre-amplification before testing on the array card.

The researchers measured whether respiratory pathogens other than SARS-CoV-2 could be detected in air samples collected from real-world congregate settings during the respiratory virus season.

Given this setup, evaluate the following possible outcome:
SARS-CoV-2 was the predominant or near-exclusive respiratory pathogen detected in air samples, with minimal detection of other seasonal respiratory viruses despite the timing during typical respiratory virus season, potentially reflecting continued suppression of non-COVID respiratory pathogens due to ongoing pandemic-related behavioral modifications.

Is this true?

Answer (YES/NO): NO